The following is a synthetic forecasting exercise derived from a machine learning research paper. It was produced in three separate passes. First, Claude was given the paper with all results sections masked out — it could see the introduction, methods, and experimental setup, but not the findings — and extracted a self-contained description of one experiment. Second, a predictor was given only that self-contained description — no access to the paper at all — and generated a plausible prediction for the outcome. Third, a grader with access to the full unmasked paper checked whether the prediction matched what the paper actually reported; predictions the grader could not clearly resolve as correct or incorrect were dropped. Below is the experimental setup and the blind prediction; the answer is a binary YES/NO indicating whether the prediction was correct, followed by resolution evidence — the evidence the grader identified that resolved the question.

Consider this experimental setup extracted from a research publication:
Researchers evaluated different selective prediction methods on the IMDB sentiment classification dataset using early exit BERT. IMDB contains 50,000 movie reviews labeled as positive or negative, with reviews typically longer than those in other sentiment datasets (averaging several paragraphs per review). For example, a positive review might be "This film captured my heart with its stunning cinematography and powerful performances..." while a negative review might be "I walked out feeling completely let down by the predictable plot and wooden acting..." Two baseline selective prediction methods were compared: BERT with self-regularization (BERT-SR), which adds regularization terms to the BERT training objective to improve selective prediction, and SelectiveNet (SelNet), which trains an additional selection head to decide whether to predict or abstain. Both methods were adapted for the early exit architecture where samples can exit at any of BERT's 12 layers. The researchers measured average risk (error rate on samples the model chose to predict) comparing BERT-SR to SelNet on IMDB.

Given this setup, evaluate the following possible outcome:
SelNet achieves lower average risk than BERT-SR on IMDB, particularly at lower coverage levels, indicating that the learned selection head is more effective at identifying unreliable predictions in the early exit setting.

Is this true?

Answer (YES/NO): NO